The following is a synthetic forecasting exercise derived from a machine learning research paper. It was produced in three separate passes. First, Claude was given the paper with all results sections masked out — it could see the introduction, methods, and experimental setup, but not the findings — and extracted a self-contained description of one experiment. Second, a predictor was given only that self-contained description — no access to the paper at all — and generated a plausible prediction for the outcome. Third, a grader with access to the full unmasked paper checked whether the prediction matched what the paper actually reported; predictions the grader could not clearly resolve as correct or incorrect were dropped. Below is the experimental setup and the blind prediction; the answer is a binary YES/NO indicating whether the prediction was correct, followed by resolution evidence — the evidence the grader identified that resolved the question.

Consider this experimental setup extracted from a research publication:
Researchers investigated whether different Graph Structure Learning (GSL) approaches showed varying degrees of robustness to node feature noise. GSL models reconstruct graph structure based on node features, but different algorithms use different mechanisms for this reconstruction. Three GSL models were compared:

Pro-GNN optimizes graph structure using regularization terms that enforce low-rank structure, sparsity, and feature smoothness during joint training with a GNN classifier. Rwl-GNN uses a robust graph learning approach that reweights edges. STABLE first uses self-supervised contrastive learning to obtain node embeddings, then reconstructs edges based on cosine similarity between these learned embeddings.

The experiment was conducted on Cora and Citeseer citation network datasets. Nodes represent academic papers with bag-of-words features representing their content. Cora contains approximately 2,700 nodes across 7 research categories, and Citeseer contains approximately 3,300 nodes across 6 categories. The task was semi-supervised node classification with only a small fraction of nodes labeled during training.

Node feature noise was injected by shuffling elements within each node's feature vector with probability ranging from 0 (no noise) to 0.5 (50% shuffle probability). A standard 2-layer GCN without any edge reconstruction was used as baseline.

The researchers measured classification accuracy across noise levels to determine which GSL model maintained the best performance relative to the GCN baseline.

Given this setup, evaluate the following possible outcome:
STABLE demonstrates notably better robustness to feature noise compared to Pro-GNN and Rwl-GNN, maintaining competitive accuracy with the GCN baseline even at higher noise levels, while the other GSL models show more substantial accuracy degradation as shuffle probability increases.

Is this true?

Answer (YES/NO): NO